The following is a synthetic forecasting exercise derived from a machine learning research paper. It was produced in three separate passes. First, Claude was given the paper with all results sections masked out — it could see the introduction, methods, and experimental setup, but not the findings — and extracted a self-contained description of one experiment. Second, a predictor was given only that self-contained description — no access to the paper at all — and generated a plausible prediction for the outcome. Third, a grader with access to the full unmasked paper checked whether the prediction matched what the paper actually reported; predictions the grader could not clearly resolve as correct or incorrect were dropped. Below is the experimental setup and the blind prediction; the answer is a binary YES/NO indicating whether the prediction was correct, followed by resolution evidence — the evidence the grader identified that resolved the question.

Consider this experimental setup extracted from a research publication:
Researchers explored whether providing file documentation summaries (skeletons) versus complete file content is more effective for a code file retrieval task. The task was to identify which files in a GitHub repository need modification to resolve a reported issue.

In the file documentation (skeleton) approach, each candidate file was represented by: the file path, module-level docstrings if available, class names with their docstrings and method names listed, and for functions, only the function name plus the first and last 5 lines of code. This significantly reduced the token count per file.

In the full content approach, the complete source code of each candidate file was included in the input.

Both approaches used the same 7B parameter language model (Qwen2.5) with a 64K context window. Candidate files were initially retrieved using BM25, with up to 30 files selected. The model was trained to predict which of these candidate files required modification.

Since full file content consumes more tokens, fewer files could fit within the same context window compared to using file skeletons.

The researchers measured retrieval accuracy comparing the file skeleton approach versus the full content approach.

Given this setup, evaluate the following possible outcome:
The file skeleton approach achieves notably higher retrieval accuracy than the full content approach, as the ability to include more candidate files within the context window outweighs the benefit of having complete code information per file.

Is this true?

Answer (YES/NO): YES